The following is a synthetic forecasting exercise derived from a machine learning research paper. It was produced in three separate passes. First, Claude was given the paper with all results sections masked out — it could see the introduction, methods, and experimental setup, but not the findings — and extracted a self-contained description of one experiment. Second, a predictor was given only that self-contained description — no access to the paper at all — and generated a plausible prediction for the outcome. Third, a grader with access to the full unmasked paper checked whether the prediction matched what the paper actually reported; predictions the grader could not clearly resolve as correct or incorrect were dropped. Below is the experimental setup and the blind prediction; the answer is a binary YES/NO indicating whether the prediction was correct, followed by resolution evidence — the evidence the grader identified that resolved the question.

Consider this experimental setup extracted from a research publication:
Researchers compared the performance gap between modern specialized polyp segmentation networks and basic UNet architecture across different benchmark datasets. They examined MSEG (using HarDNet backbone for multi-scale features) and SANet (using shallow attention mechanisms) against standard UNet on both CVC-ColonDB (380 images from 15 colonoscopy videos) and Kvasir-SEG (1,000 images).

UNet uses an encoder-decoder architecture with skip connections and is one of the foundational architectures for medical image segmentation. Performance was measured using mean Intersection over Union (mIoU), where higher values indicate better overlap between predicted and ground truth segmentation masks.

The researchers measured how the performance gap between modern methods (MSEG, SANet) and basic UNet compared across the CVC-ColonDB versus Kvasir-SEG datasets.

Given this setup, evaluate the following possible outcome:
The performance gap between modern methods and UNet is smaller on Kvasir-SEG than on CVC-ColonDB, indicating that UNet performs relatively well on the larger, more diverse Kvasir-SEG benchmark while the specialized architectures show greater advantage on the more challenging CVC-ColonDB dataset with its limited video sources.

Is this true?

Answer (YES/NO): YES